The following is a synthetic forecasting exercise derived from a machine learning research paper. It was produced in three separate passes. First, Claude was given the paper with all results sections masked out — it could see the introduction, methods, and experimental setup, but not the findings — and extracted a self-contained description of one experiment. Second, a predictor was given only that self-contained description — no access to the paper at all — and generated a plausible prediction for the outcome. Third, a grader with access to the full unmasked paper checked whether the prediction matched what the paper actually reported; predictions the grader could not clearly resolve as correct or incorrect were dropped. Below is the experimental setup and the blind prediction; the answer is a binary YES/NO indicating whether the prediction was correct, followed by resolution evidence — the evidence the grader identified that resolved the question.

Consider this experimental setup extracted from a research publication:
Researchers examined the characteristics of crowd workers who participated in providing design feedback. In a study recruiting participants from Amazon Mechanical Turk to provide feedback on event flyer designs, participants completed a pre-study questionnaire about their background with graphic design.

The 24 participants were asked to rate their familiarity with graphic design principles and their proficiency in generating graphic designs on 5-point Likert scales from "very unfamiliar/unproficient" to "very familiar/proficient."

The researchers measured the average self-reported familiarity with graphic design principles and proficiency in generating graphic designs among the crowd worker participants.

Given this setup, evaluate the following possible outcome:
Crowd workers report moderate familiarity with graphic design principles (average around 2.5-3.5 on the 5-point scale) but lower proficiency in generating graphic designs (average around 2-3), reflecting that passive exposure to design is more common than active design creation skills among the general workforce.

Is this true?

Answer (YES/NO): YES